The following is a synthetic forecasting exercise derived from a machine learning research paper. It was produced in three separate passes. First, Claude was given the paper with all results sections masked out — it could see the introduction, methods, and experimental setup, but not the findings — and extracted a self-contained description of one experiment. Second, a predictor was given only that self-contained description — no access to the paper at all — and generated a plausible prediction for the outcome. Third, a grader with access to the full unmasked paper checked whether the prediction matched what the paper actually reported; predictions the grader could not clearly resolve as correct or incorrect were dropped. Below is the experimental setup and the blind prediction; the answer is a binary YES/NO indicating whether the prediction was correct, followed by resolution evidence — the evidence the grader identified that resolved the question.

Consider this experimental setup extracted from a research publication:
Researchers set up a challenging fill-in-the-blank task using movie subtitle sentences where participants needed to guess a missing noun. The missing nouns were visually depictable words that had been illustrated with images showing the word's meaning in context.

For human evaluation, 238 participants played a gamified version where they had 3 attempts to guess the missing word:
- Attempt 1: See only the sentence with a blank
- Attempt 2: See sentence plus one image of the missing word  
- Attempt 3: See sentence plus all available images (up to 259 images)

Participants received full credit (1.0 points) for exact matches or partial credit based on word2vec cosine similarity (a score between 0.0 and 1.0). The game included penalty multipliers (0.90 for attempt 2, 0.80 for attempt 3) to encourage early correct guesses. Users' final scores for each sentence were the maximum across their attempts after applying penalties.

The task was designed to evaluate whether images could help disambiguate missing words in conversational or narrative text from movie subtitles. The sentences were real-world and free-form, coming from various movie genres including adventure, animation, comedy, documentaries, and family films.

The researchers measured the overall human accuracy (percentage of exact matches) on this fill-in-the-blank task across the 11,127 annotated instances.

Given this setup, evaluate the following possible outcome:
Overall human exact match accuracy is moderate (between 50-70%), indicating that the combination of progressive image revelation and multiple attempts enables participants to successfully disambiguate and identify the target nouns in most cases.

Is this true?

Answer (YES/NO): YES